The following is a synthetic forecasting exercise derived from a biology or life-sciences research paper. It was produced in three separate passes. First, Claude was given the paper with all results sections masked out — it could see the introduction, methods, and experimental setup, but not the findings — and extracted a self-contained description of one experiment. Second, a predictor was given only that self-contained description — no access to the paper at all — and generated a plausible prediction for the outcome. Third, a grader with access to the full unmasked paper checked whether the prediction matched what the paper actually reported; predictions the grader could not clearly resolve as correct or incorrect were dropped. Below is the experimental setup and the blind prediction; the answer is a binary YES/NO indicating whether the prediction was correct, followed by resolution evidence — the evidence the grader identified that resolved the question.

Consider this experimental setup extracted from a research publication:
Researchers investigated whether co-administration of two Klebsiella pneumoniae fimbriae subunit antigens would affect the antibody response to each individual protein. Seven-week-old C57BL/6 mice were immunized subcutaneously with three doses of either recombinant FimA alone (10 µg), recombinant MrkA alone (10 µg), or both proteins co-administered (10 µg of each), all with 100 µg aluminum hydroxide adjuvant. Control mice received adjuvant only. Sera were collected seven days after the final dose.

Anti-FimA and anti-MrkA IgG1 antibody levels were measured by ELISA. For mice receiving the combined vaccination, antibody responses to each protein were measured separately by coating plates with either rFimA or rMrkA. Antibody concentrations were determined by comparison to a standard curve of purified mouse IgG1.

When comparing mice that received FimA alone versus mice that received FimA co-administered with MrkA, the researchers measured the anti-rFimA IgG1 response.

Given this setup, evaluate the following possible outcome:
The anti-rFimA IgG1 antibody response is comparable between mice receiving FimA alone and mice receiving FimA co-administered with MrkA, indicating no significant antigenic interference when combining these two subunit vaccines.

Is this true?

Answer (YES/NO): NO